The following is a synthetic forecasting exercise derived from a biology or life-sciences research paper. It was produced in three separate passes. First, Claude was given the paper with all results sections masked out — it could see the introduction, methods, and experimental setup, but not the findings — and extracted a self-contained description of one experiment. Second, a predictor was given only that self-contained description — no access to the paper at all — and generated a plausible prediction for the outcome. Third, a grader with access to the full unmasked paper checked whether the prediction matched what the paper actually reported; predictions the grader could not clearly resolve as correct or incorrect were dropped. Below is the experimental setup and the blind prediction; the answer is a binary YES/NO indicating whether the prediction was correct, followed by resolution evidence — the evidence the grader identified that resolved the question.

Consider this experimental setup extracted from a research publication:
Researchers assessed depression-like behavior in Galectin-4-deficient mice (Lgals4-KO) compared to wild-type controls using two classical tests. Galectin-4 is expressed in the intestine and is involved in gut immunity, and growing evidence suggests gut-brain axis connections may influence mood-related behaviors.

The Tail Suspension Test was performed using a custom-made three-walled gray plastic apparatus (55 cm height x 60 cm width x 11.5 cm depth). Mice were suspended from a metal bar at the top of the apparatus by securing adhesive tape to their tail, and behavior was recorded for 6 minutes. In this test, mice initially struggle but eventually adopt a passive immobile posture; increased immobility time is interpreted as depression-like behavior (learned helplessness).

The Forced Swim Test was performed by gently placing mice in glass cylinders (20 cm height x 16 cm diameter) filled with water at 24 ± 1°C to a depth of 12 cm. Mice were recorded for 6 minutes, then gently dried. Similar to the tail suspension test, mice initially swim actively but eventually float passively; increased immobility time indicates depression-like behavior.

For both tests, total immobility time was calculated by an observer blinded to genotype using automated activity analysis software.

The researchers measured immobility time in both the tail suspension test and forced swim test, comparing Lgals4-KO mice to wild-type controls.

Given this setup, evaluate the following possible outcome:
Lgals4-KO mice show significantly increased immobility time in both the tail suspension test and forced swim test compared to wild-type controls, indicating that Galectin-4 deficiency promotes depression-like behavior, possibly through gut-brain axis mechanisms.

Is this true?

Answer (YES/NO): NO